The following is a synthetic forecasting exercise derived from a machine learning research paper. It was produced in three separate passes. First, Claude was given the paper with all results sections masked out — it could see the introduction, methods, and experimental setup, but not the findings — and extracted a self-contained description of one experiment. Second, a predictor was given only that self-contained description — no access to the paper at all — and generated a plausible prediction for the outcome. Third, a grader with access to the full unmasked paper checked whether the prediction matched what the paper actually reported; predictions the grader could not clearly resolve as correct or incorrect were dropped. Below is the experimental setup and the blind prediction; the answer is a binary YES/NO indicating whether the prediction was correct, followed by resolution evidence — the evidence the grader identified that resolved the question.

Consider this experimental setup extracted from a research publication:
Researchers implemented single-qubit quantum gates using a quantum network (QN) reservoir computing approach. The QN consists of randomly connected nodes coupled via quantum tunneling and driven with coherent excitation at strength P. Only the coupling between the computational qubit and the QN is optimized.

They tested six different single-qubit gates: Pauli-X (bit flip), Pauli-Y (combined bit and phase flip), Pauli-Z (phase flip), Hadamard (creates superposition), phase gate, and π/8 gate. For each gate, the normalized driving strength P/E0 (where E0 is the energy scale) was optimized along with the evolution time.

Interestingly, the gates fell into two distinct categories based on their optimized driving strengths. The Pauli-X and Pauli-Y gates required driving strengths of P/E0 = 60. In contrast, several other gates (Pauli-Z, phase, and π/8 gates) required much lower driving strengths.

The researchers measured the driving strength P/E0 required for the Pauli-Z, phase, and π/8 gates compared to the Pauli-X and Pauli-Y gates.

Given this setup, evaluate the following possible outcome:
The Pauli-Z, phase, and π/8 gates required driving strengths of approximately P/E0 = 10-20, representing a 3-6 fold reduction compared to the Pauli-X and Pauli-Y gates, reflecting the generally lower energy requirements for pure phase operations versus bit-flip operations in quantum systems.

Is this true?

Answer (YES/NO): NO